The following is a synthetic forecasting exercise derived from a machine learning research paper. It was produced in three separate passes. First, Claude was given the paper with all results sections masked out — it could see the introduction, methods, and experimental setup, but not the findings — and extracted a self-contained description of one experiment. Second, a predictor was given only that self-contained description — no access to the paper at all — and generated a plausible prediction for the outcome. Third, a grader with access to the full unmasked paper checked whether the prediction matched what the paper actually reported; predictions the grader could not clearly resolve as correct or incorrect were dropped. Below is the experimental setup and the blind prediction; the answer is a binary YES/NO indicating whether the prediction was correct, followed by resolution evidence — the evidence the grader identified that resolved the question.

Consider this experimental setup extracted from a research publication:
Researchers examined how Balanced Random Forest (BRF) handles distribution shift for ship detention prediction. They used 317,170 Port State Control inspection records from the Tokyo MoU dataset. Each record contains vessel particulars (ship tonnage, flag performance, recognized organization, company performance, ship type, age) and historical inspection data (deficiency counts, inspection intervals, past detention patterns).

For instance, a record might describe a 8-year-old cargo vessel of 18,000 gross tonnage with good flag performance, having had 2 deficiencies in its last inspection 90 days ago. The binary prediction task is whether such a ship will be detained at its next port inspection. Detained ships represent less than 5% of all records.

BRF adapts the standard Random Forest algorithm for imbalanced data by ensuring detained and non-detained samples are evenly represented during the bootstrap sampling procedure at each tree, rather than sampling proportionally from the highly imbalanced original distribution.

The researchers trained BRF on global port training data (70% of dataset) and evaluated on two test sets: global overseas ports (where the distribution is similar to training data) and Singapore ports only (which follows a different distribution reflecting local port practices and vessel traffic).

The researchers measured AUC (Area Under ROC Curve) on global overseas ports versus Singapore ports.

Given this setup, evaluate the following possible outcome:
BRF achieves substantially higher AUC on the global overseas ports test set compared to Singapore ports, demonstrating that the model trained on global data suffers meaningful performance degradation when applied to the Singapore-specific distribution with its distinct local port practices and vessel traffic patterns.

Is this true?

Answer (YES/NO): YES